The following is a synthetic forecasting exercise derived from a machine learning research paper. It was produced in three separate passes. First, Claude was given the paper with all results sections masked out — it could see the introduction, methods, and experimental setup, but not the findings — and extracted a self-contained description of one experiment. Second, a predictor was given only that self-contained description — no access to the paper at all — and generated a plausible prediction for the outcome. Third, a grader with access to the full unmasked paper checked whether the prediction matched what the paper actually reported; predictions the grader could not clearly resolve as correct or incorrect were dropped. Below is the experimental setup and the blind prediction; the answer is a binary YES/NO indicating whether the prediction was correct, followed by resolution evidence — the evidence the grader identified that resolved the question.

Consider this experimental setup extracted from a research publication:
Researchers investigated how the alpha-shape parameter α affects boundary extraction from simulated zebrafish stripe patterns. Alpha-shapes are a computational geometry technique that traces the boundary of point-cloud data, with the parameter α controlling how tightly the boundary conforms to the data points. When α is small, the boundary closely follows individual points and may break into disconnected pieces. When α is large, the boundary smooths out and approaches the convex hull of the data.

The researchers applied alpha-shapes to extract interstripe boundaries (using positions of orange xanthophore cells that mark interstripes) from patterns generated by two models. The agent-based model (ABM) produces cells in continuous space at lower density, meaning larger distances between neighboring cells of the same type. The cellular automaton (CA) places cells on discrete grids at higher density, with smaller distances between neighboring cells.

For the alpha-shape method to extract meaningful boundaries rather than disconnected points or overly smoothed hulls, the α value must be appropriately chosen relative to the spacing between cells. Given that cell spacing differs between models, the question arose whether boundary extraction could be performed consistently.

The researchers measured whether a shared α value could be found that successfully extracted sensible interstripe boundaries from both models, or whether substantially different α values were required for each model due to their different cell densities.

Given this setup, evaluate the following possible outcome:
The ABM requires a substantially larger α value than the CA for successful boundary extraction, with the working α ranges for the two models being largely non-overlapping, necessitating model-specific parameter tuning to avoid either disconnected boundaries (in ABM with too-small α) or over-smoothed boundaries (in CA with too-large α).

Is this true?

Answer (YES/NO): NO